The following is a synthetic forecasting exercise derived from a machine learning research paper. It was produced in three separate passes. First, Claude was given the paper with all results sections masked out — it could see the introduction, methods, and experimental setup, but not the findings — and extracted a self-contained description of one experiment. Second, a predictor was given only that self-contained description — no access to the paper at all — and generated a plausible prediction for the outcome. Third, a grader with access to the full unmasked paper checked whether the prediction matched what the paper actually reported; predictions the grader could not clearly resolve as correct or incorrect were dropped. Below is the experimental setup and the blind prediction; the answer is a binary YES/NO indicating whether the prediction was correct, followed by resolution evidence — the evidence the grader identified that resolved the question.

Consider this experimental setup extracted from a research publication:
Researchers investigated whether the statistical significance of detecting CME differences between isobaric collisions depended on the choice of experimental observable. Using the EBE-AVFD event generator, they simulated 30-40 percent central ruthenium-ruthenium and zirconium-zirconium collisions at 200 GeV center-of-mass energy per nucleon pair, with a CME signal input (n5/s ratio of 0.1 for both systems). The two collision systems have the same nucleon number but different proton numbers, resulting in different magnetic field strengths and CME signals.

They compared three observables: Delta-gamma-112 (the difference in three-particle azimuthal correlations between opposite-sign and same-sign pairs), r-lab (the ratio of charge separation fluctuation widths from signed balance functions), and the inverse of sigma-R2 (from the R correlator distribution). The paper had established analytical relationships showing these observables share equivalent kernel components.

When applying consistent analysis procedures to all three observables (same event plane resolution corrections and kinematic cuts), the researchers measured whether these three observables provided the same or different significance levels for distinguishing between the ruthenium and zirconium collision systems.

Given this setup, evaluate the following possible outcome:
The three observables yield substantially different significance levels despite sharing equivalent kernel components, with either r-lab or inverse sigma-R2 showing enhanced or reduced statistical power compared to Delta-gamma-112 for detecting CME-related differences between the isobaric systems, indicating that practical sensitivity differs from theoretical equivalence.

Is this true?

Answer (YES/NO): NO